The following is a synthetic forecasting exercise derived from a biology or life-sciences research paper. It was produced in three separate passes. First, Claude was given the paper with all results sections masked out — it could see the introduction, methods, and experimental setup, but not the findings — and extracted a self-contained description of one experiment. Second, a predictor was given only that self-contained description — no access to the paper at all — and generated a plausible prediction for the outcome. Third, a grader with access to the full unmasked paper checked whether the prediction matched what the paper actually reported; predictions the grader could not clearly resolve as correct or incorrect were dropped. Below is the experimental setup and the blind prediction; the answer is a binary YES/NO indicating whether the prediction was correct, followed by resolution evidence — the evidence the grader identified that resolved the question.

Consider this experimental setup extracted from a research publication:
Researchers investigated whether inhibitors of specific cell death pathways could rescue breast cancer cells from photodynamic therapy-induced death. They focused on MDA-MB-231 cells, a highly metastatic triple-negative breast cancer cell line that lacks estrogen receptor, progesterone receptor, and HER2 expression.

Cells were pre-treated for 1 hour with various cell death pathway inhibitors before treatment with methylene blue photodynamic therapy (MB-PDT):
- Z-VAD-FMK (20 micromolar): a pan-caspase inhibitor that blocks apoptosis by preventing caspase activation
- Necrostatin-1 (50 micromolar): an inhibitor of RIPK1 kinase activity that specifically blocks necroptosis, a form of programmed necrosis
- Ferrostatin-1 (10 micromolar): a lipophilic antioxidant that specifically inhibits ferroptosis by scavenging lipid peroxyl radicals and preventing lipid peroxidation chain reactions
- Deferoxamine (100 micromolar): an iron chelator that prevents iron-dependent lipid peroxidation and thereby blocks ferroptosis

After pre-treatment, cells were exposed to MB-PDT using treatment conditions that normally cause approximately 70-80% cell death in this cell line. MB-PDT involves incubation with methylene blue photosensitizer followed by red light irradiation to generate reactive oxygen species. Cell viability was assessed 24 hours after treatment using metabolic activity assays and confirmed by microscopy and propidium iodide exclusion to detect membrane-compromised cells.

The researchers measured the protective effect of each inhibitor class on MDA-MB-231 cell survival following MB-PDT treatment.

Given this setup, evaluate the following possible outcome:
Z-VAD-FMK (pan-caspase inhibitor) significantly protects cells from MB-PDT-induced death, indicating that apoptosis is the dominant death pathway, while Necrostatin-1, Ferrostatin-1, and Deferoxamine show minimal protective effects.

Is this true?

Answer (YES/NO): NO